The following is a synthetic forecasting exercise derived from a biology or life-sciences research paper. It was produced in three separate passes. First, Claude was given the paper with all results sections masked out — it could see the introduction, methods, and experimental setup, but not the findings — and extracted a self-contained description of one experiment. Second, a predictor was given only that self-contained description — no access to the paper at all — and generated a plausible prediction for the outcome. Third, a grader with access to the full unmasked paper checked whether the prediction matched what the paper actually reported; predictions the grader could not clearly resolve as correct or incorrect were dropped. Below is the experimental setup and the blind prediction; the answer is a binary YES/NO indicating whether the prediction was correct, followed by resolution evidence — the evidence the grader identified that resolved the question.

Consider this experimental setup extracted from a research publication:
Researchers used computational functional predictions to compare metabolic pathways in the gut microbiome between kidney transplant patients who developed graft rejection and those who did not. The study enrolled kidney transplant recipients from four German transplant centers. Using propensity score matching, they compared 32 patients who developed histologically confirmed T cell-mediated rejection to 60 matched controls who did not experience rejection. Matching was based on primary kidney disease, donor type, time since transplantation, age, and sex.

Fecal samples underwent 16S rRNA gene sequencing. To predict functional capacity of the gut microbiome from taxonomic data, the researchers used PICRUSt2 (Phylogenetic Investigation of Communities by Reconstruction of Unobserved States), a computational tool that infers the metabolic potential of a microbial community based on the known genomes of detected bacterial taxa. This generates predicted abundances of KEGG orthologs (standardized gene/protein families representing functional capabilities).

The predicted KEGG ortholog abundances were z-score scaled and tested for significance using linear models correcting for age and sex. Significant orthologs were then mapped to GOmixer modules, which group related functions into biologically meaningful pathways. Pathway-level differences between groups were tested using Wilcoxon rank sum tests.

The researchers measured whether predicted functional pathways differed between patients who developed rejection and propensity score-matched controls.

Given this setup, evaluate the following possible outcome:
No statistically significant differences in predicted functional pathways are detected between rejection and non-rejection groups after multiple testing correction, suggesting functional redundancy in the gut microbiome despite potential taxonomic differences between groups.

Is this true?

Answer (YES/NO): NO